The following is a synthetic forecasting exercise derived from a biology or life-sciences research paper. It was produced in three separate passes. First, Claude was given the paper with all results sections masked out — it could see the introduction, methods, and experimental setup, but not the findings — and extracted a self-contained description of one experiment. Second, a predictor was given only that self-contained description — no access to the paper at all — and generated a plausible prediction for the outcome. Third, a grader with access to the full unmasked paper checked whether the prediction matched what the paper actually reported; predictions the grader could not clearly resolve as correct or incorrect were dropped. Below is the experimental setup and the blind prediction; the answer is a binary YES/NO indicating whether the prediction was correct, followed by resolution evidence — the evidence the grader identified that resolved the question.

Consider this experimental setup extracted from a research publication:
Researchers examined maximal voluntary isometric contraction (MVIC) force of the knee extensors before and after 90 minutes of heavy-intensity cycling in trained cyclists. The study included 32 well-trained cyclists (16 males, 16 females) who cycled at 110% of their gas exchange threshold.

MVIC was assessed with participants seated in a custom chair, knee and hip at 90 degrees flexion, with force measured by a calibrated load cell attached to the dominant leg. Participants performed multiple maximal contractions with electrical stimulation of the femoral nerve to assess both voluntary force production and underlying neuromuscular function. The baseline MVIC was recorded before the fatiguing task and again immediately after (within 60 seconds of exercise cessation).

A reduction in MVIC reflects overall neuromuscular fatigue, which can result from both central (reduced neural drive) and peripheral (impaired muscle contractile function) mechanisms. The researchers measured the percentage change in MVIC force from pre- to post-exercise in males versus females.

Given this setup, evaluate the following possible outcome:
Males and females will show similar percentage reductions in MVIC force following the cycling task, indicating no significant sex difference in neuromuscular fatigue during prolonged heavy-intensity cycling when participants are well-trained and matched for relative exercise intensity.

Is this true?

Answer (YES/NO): YES